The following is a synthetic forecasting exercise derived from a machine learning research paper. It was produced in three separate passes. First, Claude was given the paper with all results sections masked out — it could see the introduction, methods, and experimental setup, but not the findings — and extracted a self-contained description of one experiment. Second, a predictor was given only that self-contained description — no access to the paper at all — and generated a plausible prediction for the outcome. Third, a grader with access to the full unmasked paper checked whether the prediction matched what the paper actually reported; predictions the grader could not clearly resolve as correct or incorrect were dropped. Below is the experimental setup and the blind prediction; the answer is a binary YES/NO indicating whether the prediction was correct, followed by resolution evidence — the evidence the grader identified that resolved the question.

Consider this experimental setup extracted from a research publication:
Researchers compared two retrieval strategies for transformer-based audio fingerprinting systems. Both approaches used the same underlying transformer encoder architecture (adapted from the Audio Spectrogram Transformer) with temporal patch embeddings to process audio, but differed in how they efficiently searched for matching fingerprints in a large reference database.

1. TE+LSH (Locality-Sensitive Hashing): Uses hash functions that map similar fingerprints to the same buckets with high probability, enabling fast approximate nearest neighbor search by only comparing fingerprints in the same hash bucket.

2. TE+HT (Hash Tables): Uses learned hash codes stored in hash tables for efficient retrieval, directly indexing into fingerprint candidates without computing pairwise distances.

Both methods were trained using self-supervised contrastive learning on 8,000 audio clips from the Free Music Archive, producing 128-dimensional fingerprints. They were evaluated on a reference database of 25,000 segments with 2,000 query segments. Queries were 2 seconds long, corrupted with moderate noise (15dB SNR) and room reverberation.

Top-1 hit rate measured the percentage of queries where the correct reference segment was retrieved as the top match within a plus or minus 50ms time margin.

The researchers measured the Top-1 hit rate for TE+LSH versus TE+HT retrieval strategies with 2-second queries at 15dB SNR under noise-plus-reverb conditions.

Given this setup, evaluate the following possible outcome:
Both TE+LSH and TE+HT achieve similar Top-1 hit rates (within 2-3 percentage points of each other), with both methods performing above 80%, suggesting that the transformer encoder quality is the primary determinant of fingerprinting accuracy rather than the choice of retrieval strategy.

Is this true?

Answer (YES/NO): YES